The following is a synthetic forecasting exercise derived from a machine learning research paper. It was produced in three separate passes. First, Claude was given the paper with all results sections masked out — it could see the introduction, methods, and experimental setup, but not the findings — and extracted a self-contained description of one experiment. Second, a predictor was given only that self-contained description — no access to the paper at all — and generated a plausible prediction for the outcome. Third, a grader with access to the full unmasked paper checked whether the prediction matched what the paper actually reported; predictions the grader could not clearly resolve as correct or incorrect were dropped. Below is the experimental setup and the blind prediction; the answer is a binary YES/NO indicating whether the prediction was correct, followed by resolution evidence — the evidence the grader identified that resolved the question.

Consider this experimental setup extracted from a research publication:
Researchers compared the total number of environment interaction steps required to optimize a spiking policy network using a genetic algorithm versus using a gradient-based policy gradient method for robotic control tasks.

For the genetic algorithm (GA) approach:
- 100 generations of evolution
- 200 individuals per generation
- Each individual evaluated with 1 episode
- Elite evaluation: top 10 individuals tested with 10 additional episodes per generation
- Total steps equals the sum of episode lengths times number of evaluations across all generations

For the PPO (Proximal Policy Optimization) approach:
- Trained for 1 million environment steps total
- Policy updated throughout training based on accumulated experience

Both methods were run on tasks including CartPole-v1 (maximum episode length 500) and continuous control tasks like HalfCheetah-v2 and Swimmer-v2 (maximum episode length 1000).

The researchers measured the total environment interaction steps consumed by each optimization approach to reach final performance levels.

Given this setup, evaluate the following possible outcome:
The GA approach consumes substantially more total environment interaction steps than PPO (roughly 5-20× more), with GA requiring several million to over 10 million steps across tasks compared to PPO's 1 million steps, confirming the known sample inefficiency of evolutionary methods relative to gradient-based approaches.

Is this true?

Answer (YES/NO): NO